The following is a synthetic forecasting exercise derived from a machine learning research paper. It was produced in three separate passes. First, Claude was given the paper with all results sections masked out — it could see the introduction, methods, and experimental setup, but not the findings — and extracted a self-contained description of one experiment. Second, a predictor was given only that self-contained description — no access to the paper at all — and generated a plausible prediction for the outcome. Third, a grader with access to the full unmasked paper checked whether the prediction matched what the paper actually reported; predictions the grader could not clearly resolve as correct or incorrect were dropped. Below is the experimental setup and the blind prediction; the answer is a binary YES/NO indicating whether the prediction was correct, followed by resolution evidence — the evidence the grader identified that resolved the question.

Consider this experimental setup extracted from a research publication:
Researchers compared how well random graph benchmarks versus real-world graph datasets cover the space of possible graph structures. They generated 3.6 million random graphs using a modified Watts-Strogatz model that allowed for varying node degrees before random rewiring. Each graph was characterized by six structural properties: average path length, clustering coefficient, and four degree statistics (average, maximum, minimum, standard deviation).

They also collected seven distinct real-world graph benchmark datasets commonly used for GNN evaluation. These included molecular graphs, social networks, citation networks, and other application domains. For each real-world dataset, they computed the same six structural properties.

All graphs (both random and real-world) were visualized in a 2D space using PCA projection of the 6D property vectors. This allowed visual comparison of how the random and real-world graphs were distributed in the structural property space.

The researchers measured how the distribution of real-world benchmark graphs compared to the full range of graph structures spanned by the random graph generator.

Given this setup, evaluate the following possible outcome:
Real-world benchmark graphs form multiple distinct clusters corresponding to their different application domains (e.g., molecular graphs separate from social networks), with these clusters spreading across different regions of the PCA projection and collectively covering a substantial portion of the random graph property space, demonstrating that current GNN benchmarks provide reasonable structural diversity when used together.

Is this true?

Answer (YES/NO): NO